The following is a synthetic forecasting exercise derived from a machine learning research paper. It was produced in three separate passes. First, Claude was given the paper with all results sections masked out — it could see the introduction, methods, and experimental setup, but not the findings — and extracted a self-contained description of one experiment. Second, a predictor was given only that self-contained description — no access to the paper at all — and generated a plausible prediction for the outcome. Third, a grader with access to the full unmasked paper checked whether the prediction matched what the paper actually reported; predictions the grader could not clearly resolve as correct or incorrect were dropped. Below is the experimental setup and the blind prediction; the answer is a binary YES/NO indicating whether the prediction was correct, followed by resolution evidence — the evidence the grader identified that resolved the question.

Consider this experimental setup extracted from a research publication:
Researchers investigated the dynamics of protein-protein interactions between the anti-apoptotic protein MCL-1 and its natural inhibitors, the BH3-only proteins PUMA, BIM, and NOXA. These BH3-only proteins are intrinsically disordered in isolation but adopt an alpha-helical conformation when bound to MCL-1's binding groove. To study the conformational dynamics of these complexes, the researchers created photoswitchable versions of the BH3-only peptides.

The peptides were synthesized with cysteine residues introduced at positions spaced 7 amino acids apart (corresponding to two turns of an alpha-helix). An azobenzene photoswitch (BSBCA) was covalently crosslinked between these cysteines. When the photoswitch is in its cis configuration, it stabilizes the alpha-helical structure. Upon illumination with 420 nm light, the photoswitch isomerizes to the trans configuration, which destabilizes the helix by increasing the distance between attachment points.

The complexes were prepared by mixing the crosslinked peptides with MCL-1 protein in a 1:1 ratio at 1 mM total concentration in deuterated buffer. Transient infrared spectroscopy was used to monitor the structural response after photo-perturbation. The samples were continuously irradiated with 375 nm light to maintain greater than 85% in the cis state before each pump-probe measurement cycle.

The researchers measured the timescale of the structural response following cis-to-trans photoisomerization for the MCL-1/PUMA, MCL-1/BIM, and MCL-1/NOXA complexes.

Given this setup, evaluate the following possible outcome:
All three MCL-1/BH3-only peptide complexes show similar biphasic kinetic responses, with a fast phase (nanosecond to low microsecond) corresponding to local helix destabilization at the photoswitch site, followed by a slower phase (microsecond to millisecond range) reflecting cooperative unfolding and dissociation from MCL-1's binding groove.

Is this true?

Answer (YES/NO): NO